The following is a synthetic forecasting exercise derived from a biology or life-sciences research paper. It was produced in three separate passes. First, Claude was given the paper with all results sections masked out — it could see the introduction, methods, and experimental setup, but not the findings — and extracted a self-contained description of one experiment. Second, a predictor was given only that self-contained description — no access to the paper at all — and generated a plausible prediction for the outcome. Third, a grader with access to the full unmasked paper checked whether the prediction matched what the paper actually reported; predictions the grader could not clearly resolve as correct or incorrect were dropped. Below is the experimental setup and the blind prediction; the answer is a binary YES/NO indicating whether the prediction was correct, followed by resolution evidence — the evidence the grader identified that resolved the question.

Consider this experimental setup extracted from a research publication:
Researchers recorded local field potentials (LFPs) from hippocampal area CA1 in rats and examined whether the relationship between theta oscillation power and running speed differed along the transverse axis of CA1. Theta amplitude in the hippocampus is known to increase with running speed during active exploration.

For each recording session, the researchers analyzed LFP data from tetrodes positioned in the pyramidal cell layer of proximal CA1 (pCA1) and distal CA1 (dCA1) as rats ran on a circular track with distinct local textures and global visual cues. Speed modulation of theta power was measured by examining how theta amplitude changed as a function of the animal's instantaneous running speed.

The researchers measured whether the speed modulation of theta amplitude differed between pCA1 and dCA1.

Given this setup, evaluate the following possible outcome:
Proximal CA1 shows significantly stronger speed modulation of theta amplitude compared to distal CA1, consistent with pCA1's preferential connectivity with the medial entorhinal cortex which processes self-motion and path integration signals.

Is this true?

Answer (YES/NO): NO